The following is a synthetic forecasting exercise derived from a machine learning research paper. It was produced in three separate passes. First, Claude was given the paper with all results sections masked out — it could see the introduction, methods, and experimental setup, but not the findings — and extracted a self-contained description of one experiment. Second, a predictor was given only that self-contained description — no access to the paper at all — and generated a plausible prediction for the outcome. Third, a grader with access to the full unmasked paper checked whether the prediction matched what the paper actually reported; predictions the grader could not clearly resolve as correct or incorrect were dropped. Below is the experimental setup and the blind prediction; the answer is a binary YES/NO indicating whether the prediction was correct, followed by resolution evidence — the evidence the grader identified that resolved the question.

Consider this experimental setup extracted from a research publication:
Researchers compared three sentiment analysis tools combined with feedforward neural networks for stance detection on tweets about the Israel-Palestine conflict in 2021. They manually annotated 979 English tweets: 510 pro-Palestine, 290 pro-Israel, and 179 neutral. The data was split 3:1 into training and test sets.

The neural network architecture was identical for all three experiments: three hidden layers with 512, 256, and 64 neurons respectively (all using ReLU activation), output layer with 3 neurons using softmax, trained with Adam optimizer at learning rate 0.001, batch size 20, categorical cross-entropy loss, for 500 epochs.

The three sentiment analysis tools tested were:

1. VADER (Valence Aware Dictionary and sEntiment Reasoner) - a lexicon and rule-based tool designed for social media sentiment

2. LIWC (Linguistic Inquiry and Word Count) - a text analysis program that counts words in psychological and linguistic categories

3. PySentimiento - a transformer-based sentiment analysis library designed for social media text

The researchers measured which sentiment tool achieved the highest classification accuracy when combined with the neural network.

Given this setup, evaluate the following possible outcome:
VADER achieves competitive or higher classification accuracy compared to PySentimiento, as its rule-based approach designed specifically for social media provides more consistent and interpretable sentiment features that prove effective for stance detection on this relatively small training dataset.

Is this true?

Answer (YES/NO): NO